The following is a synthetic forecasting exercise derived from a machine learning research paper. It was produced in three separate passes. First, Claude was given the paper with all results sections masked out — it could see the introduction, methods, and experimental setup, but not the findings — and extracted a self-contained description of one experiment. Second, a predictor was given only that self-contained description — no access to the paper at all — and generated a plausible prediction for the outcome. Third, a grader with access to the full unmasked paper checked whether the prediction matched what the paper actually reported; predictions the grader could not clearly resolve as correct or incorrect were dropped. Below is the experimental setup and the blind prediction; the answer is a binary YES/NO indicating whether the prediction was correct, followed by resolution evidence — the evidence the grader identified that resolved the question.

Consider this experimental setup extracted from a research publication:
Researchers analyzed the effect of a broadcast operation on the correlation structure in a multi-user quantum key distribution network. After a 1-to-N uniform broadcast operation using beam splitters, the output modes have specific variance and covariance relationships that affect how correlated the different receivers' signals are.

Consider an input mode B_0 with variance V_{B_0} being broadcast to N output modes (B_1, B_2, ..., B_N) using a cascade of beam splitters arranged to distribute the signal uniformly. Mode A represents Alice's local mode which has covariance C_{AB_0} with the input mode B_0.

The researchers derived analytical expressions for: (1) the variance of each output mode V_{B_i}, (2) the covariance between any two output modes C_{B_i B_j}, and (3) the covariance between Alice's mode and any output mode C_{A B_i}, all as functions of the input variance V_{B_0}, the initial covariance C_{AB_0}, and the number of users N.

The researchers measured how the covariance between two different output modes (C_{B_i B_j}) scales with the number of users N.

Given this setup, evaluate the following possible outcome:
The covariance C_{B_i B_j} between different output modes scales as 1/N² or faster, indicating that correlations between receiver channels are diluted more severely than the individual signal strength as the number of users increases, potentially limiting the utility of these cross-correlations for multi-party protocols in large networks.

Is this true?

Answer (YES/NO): NO